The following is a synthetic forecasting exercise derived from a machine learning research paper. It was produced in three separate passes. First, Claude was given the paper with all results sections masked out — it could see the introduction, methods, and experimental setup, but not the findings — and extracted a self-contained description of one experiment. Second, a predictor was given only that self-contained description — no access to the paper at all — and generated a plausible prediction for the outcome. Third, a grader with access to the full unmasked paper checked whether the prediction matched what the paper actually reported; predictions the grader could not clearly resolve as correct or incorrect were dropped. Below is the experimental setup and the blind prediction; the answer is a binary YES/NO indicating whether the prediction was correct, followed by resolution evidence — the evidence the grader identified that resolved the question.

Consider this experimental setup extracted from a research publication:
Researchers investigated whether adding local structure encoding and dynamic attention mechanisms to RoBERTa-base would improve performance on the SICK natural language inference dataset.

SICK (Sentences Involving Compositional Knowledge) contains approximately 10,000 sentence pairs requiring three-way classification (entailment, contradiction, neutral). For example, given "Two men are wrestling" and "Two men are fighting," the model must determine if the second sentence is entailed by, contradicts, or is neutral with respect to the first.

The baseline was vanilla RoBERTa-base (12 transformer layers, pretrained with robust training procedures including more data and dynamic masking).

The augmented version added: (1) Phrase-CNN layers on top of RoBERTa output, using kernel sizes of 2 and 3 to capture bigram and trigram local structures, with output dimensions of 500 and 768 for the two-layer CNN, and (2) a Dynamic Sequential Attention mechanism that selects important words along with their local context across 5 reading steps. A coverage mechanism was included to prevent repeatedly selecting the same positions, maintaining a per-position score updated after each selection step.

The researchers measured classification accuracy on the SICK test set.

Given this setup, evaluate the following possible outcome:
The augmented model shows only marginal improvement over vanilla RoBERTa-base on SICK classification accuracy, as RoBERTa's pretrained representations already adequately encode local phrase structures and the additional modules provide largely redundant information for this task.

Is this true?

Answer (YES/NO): NO